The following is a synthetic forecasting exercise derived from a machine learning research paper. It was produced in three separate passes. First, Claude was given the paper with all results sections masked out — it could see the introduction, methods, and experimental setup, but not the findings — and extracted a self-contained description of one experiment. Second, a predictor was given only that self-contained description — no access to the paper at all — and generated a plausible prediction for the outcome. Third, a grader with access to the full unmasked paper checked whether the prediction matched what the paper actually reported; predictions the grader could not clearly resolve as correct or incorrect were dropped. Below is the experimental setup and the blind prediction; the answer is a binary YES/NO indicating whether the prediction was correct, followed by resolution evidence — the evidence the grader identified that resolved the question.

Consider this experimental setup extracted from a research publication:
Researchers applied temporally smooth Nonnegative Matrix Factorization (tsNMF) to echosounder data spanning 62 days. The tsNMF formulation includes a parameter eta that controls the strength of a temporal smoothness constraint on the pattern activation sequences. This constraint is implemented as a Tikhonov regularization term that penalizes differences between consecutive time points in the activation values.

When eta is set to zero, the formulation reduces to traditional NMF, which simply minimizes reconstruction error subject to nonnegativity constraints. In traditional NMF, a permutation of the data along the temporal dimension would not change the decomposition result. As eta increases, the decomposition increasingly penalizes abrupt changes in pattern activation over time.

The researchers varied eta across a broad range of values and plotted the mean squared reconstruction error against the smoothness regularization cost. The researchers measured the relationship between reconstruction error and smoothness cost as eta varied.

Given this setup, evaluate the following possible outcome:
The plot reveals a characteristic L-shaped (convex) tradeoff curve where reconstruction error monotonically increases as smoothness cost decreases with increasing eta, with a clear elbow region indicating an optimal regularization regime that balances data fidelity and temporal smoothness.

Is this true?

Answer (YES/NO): YES